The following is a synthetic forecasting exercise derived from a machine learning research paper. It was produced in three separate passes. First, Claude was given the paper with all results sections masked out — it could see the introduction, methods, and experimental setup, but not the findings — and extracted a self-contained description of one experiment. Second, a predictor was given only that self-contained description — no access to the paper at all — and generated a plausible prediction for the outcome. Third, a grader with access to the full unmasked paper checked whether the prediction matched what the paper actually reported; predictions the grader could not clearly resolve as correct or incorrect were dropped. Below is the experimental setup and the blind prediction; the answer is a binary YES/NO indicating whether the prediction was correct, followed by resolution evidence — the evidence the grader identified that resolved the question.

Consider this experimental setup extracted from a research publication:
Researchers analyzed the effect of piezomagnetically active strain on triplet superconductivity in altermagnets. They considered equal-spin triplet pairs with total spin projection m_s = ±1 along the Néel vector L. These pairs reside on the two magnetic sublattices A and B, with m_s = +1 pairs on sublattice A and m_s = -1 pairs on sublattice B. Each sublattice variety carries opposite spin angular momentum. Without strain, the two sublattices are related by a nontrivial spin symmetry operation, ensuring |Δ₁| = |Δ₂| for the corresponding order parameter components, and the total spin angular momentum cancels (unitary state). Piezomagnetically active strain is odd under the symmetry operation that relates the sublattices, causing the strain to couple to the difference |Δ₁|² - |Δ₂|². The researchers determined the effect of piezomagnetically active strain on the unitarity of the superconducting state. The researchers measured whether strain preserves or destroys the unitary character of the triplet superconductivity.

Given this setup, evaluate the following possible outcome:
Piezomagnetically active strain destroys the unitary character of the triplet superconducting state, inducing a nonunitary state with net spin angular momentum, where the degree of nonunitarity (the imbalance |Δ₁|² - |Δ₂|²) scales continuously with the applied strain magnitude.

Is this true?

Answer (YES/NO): YES